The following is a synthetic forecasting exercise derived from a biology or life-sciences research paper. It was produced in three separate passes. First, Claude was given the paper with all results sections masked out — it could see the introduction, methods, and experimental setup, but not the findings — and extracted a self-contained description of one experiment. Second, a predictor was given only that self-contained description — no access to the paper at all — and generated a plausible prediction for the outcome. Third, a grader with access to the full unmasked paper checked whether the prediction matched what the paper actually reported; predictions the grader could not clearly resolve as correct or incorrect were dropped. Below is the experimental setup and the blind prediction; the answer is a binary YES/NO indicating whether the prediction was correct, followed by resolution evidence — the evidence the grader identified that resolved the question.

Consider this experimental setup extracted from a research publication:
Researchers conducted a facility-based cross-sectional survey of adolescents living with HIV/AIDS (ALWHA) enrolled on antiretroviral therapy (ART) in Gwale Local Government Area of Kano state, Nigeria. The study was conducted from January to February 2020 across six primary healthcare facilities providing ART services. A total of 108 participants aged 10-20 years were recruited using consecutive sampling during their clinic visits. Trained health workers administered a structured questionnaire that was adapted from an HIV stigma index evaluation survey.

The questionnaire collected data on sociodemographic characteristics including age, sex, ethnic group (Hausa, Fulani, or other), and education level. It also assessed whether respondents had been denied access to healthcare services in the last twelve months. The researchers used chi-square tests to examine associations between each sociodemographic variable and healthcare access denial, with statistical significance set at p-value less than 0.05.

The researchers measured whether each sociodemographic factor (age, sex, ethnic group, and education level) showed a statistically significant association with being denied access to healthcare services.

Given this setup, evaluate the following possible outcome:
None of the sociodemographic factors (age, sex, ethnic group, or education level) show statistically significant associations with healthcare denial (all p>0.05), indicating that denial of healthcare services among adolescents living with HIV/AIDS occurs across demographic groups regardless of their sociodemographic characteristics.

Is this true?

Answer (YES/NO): NO